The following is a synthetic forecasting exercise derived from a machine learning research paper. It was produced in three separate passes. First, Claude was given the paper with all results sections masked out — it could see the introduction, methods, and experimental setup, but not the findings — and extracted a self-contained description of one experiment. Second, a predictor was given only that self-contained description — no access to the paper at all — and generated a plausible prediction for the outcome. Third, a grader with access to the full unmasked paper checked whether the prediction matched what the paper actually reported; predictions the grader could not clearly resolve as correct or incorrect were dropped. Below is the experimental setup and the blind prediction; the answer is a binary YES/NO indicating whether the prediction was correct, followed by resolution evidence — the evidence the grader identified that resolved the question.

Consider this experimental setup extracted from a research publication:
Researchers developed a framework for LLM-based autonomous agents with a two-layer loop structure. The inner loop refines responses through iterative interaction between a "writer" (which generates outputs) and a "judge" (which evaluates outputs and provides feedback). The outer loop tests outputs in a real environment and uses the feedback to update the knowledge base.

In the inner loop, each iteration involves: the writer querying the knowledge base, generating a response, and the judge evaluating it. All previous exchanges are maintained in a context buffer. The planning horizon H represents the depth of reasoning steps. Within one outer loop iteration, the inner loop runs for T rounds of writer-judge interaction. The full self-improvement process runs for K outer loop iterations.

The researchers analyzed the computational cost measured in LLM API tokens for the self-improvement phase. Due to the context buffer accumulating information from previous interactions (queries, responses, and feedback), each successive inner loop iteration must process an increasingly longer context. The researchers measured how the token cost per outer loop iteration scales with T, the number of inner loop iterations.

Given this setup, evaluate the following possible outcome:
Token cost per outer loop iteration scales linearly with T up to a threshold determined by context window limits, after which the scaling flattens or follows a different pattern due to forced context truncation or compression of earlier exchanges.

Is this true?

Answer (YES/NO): NO